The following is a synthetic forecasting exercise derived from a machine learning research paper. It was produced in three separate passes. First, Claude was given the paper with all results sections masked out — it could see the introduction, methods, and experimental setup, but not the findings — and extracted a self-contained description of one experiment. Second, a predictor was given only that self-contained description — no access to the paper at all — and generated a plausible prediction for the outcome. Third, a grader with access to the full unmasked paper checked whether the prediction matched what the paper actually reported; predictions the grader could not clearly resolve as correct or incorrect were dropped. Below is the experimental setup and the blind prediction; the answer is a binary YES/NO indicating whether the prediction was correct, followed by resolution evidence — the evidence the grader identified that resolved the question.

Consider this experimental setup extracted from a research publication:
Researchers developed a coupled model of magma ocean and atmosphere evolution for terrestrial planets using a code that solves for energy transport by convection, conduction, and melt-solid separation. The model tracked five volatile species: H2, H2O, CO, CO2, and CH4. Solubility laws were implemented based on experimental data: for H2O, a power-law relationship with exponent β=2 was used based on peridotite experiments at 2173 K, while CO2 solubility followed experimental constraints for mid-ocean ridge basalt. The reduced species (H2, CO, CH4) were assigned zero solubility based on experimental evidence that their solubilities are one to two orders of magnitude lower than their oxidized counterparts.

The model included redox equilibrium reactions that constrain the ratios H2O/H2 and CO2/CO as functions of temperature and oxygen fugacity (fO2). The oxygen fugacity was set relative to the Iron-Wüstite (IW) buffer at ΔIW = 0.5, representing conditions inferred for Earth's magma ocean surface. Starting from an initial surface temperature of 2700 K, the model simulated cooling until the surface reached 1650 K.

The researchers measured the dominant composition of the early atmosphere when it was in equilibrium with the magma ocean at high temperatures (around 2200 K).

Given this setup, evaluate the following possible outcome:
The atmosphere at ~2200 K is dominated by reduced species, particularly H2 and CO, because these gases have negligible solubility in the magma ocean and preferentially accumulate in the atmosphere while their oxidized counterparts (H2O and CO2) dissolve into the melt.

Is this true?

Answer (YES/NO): NO